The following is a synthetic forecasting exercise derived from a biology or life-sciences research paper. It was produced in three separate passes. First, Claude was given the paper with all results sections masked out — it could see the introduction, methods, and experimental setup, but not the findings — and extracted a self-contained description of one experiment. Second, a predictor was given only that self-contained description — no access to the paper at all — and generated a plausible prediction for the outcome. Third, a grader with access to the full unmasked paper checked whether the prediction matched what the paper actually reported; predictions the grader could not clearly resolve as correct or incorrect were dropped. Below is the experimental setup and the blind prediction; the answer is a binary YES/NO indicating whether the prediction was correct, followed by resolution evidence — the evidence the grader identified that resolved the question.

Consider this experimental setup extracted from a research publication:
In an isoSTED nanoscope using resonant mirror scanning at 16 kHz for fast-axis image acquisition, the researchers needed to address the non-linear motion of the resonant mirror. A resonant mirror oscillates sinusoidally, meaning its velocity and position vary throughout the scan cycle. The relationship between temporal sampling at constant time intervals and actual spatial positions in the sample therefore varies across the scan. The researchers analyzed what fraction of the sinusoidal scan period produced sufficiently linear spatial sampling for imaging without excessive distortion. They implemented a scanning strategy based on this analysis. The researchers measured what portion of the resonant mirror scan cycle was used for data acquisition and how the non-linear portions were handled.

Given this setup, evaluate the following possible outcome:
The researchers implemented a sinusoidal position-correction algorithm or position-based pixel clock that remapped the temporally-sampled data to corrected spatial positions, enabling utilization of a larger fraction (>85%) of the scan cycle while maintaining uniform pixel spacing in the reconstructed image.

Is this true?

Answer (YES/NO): NO